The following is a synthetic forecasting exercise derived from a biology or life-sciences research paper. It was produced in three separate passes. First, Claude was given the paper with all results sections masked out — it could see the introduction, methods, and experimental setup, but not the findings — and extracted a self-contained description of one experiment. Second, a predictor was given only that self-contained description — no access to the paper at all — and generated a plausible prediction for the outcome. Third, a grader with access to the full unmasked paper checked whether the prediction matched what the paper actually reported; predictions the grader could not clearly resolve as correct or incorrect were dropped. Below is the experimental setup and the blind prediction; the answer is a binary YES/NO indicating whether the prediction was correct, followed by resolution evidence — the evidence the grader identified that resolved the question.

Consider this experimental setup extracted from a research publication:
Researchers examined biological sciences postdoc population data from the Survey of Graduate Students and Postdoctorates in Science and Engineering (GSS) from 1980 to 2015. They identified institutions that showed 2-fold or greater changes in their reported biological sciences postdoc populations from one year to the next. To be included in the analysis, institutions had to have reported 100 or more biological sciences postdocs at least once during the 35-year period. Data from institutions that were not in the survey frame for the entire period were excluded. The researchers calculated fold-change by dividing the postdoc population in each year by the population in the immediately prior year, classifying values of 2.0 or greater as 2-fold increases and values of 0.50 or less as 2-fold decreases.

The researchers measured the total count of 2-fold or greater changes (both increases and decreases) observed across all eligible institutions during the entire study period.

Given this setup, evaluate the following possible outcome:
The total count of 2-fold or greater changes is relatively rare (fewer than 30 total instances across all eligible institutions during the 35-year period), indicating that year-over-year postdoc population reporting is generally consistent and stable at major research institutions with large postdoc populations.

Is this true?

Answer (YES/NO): NO